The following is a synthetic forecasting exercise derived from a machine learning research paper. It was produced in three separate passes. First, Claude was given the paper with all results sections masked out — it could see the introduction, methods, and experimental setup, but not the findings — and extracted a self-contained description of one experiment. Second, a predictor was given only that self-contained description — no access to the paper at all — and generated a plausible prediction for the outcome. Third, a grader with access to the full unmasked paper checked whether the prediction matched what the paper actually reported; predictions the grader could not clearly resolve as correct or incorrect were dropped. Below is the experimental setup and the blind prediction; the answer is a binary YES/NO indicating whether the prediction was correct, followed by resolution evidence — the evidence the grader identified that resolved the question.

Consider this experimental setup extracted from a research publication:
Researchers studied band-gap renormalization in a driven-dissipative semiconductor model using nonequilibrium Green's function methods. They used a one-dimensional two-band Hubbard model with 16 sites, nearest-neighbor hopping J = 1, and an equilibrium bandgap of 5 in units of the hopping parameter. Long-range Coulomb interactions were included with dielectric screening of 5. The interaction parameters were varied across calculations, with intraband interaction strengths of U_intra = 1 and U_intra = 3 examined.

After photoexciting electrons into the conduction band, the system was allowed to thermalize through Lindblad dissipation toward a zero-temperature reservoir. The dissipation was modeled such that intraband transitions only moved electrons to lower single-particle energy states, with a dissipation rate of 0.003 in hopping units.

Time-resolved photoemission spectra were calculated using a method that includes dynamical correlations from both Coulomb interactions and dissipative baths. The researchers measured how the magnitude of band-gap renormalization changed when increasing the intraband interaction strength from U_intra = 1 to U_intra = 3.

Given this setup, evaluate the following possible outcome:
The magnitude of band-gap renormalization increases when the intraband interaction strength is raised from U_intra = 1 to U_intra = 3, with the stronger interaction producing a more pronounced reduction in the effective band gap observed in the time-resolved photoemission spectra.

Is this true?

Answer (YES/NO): YES